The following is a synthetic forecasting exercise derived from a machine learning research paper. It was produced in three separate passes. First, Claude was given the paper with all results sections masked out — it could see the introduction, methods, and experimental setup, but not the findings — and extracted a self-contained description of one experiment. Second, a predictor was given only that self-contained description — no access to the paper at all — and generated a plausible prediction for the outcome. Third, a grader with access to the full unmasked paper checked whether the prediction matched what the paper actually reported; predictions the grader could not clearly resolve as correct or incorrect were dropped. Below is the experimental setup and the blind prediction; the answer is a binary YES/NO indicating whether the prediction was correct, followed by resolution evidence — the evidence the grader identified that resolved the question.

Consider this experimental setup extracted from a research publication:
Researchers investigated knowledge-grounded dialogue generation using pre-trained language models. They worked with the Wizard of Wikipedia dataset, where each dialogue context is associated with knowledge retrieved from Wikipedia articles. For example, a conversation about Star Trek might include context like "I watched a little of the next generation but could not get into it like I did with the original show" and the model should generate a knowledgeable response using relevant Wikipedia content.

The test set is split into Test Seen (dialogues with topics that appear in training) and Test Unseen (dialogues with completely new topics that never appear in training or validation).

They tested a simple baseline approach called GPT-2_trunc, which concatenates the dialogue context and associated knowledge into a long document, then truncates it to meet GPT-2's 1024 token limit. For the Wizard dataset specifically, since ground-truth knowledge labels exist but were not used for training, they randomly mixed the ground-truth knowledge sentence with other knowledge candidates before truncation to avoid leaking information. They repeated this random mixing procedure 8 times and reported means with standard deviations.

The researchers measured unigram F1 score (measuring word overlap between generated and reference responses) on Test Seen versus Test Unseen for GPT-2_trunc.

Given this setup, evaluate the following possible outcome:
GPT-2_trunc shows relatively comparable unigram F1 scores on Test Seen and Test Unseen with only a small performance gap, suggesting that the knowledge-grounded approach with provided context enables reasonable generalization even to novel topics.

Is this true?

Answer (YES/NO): YES